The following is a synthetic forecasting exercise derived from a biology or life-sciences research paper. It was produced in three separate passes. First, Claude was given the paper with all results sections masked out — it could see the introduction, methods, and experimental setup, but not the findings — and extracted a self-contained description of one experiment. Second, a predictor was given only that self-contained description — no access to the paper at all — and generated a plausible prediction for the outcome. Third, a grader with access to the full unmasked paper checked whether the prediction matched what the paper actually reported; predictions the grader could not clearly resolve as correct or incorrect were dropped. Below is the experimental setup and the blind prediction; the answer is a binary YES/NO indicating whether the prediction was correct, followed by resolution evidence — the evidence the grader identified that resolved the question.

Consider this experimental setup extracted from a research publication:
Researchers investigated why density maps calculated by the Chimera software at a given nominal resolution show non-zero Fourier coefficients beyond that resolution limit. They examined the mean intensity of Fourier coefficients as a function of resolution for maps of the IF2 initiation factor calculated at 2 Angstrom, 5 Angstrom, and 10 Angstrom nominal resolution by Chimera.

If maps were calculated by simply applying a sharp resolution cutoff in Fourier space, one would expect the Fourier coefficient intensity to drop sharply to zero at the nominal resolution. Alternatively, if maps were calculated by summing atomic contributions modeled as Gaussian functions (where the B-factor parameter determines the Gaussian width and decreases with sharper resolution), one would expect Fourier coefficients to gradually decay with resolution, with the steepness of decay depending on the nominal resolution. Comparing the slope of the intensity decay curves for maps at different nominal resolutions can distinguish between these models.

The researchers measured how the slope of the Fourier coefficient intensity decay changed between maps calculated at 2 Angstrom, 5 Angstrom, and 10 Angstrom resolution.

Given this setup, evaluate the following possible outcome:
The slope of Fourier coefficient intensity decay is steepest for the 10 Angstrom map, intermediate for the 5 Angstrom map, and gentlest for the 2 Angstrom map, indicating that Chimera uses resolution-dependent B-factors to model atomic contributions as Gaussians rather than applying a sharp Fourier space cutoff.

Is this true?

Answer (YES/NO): YES